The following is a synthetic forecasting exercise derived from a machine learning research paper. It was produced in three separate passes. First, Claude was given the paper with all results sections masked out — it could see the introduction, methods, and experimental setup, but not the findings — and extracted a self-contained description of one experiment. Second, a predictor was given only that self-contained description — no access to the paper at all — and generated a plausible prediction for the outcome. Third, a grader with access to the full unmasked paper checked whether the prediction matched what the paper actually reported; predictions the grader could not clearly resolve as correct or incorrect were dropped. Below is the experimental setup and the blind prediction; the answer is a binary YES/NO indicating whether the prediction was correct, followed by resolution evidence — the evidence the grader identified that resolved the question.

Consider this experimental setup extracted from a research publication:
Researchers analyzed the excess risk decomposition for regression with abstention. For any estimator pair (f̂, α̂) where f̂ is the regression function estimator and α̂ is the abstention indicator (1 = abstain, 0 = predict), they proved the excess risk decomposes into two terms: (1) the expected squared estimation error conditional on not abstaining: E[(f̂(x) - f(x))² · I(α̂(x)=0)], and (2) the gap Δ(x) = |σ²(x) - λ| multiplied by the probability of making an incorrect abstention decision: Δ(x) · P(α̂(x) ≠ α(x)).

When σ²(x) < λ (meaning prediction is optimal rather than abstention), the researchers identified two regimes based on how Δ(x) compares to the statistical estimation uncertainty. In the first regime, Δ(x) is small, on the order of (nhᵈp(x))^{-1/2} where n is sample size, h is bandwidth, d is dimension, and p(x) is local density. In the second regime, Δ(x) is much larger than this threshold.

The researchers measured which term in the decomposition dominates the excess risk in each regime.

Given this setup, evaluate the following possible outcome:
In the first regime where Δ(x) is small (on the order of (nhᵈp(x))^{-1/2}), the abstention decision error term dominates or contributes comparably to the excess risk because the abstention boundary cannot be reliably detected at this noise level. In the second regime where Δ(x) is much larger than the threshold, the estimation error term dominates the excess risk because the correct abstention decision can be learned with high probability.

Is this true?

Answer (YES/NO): YES